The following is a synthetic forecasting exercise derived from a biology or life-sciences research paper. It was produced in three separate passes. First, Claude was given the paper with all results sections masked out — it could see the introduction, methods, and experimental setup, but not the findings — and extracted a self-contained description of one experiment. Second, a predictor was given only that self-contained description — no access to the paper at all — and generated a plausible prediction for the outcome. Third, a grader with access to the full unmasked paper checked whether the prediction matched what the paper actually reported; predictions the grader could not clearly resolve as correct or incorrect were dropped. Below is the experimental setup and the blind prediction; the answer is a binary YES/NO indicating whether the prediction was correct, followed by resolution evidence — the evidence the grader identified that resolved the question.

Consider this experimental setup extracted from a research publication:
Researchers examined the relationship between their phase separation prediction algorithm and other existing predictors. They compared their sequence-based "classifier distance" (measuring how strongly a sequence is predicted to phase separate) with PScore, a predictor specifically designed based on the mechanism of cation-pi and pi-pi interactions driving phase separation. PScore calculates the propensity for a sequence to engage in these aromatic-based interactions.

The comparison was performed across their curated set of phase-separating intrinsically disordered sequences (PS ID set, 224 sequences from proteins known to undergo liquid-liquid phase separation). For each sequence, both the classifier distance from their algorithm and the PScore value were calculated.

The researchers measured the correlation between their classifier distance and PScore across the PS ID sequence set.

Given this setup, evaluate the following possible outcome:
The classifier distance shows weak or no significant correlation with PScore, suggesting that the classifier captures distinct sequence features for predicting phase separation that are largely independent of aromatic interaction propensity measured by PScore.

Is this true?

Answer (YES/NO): NO